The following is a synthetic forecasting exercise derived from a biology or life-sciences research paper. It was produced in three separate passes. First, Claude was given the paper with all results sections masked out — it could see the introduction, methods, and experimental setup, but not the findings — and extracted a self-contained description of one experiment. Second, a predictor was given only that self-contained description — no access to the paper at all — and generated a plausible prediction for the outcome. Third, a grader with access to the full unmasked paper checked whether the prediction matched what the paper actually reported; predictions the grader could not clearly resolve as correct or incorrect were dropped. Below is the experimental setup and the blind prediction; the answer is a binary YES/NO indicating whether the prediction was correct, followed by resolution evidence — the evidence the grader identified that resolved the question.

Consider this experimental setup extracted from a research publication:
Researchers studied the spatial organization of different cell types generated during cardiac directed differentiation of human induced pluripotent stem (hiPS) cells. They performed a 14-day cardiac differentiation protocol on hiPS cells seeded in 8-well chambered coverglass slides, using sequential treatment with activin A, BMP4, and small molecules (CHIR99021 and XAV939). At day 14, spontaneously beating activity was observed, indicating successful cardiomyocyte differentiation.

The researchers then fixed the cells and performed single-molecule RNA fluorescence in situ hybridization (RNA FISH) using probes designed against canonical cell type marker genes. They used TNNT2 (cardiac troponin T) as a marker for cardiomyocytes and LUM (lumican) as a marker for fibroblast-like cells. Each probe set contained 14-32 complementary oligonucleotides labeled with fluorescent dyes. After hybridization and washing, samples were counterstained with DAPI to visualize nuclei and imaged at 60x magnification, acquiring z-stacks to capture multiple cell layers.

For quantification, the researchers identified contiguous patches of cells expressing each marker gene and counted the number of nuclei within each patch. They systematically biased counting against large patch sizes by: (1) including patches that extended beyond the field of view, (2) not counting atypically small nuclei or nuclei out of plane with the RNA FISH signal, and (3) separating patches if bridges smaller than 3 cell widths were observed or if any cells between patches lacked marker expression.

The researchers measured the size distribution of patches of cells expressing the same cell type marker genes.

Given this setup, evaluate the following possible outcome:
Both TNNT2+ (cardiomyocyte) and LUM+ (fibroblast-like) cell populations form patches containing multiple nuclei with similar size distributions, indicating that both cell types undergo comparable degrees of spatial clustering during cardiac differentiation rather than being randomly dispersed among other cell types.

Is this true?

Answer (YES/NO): YES